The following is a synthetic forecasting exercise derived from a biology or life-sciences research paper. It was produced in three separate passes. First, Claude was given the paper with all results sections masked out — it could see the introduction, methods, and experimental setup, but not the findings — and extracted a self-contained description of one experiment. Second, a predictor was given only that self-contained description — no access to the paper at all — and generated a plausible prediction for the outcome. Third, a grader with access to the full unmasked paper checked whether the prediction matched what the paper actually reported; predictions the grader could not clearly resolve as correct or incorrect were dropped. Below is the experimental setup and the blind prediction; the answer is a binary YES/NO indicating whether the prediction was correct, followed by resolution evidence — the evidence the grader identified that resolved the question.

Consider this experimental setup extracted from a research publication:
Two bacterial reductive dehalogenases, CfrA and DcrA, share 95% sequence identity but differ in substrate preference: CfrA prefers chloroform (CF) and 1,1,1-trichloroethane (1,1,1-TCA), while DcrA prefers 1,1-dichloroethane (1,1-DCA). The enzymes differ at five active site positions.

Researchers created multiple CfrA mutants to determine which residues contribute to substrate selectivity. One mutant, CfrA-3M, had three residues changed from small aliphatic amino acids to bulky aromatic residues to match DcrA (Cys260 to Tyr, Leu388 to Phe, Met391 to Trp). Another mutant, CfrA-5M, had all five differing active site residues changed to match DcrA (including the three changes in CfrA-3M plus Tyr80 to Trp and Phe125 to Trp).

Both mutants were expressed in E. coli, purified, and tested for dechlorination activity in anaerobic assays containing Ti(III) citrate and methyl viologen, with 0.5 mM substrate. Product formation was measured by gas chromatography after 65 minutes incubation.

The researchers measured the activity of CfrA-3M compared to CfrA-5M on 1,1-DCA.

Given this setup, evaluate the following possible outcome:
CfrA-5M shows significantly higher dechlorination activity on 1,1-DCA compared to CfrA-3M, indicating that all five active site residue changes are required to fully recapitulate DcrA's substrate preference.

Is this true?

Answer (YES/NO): NO